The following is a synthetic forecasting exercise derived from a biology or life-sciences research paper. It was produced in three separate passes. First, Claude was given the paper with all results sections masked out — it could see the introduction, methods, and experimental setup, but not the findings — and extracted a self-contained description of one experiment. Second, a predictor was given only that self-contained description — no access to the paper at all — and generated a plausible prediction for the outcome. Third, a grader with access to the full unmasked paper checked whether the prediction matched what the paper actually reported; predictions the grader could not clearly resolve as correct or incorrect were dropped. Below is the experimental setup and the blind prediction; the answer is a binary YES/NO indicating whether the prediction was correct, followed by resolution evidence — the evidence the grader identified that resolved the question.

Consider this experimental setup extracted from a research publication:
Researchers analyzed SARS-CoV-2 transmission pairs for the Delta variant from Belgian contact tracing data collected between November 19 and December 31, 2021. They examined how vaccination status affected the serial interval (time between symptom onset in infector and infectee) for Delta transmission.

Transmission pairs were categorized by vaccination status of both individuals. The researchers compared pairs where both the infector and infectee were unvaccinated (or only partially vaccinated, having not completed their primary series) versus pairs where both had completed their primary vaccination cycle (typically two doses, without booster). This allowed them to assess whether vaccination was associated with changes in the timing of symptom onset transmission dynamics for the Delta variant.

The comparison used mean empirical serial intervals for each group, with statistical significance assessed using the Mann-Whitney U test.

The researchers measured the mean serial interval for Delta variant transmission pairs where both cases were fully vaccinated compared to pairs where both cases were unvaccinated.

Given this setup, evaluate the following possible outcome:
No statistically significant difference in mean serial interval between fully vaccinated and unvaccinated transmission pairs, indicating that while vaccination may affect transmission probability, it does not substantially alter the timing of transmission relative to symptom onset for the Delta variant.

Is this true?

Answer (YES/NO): NO